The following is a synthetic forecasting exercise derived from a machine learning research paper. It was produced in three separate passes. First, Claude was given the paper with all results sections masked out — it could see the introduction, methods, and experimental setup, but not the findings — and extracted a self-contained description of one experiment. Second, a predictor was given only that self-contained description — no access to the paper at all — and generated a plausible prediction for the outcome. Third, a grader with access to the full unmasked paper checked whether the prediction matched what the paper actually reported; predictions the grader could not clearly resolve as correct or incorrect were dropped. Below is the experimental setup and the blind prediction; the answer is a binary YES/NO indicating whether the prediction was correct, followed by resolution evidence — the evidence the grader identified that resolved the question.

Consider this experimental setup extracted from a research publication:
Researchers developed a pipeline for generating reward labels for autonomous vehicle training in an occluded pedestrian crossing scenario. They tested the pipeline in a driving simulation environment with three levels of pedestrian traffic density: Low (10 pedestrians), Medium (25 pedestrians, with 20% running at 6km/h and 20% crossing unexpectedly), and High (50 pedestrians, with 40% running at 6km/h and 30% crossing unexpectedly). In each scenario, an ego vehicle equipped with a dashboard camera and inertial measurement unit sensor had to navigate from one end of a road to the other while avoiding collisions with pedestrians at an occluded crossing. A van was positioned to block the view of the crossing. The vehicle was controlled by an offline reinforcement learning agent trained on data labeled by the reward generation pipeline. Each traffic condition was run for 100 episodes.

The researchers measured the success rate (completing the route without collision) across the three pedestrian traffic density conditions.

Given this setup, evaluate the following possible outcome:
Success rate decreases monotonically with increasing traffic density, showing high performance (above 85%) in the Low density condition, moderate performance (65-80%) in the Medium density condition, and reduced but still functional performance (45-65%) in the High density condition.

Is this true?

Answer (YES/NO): NO